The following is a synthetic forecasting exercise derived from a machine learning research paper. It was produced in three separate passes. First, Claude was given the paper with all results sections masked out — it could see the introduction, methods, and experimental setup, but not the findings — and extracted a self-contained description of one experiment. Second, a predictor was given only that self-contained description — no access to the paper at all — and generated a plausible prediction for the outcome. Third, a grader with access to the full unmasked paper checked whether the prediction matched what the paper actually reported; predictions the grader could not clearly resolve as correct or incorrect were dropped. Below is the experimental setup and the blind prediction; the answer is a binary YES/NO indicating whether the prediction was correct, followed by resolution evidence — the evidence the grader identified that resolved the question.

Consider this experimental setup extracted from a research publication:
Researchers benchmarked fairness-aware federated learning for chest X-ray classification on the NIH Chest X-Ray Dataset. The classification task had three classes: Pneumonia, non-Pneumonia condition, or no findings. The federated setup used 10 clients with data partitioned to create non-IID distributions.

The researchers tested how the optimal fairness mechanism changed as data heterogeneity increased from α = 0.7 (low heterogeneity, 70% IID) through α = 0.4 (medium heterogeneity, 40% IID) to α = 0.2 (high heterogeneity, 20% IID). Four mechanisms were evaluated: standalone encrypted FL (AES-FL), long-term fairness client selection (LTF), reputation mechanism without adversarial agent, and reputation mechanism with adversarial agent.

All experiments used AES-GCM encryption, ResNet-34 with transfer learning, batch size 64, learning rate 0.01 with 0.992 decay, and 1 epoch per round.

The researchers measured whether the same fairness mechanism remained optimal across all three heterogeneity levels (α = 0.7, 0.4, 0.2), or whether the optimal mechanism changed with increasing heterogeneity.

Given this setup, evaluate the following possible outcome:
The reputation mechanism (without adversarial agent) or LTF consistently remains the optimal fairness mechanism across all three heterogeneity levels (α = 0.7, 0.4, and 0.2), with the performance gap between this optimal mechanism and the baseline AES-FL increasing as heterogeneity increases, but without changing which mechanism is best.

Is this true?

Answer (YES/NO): NO